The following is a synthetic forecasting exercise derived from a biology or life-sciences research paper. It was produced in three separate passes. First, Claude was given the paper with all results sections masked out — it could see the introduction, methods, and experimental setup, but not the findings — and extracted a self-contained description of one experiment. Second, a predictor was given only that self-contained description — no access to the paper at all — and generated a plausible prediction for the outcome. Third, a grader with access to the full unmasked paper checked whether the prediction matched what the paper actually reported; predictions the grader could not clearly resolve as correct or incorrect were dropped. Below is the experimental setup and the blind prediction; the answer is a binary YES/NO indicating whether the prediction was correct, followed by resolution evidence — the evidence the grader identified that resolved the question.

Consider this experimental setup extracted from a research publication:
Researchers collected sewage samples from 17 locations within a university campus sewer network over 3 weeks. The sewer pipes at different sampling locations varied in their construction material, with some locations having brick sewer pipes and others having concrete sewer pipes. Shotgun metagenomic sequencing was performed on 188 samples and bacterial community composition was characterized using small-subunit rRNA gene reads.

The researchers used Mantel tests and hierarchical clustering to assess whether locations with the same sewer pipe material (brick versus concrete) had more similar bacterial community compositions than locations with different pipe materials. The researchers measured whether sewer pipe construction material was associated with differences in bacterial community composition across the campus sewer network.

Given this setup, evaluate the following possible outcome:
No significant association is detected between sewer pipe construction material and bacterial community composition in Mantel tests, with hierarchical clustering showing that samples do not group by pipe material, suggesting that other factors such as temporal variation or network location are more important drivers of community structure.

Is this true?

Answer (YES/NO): YES